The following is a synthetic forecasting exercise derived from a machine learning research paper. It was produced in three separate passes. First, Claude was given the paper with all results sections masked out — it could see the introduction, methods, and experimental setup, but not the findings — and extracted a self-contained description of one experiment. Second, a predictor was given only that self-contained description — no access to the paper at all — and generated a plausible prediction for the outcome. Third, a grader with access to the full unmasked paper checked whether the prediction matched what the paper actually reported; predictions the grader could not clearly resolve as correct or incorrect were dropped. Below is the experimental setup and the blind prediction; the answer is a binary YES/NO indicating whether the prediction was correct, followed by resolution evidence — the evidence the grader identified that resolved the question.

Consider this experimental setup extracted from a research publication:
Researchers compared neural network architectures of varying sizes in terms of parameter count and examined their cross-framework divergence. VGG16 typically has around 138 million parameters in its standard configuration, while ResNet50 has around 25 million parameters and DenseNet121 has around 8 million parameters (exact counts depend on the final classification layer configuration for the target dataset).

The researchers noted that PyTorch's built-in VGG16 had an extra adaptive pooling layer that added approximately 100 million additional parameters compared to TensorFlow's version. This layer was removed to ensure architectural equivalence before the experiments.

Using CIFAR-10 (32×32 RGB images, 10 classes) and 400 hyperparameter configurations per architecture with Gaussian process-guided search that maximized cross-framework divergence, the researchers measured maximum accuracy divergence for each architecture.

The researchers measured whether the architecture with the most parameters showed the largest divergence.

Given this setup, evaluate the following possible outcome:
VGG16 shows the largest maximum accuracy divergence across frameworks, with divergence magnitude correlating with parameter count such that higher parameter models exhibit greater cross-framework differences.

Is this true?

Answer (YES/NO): NO